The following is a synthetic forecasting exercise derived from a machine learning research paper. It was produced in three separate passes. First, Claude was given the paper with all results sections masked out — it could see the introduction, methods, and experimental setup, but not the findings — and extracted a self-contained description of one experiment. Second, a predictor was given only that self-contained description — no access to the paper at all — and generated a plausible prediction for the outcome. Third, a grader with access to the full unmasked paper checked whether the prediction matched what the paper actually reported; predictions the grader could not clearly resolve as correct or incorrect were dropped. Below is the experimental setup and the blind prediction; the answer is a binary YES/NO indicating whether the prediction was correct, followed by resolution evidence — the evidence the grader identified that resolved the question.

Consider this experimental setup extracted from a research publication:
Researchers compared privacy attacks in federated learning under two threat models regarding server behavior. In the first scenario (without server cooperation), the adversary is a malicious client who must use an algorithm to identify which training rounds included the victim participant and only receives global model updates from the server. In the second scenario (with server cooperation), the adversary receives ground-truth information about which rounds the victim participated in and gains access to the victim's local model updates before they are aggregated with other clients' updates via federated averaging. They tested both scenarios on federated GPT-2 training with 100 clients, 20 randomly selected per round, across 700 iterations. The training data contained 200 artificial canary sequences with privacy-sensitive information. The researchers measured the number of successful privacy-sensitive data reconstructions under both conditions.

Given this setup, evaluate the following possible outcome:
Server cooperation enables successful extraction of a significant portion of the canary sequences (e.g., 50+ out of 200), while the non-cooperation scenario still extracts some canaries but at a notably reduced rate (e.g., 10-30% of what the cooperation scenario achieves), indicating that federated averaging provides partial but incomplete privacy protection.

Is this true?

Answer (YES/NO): NO